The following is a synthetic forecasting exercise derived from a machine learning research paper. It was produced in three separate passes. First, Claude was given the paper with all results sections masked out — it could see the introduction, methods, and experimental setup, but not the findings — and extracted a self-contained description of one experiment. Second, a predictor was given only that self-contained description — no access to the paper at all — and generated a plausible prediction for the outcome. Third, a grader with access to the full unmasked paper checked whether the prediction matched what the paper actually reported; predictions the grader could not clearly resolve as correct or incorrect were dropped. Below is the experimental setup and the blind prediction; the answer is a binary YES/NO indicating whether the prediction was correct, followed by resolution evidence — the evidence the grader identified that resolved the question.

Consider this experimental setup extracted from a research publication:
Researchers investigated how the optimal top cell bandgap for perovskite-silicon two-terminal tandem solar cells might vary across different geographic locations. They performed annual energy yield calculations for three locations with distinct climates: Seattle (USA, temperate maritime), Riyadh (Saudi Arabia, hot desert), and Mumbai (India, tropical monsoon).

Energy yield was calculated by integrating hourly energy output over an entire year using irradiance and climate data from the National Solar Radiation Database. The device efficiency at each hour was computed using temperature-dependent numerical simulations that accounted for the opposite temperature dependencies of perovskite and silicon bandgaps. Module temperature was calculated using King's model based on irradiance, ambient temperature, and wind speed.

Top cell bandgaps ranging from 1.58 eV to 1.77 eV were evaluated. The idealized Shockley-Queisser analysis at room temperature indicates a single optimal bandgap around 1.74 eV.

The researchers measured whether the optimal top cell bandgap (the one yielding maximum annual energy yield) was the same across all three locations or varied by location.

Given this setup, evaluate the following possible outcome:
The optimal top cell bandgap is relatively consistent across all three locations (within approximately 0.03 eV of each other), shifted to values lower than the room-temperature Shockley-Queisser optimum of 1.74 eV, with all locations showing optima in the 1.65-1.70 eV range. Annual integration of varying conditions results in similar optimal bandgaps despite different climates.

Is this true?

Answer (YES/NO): YES